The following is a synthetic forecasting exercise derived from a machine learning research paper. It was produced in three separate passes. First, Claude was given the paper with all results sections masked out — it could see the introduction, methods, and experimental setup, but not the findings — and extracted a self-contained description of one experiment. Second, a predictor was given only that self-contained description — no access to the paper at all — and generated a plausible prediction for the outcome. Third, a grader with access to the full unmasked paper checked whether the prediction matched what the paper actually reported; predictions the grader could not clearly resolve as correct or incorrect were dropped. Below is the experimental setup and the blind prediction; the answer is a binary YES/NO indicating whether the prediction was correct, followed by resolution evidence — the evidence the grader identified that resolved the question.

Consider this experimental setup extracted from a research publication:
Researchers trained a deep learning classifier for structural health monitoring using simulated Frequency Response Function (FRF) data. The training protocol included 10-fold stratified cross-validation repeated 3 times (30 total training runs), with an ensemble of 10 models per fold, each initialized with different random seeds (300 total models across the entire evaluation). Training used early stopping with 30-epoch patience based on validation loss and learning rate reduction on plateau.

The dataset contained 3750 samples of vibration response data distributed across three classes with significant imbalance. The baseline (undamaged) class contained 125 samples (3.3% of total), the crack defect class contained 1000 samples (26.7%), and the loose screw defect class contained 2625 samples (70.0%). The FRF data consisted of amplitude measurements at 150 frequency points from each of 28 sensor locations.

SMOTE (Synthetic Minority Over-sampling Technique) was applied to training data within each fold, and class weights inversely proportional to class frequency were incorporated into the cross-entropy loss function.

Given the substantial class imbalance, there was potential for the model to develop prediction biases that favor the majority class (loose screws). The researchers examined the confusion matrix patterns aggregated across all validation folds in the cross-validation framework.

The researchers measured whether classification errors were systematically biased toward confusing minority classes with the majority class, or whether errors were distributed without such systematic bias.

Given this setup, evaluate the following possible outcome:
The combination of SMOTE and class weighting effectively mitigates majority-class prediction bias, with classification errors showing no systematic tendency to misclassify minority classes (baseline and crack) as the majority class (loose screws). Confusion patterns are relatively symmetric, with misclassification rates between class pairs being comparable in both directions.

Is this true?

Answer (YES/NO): NO